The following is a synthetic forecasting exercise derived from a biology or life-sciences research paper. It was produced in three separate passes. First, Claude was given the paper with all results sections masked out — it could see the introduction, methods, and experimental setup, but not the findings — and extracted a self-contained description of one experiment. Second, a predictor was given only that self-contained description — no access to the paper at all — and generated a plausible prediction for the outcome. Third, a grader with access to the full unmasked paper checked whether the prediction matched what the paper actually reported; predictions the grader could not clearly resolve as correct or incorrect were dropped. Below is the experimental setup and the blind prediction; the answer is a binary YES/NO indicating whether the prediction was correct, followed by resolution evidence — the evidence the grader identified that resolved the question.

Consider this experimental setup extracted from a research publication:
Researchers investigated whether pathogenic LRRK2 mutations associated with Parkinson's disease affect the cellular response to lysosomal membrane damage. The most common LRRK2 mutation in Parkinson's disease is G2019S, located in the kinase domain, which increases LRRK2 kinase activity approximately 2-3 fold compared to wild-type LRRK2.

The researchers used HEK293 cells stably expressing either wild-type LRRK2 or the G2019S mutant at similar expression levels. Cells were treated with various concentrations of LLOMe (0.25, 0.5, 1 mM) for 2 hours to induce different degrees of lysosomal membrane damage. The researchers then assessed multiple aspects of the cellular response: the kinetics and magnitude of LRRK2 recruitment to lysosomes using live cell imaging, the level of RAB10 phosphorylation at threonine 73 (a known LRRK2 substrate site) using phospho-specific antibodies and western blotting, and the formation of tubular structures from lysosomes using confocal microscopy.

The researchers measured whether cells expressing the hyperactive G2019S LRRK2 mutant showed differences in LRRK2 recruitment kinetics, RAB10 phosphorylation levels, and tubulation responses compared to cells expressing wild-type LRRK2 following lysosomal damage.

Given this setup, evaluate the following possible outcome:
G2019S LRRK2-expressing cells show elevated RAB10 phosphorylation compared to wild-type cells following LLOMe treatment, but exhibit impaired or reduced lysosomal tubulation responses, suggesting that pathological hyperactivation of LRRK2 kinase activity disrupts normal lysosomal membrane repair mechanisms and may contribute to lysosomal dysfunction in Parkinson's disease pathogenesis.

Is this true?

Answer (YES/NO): NO